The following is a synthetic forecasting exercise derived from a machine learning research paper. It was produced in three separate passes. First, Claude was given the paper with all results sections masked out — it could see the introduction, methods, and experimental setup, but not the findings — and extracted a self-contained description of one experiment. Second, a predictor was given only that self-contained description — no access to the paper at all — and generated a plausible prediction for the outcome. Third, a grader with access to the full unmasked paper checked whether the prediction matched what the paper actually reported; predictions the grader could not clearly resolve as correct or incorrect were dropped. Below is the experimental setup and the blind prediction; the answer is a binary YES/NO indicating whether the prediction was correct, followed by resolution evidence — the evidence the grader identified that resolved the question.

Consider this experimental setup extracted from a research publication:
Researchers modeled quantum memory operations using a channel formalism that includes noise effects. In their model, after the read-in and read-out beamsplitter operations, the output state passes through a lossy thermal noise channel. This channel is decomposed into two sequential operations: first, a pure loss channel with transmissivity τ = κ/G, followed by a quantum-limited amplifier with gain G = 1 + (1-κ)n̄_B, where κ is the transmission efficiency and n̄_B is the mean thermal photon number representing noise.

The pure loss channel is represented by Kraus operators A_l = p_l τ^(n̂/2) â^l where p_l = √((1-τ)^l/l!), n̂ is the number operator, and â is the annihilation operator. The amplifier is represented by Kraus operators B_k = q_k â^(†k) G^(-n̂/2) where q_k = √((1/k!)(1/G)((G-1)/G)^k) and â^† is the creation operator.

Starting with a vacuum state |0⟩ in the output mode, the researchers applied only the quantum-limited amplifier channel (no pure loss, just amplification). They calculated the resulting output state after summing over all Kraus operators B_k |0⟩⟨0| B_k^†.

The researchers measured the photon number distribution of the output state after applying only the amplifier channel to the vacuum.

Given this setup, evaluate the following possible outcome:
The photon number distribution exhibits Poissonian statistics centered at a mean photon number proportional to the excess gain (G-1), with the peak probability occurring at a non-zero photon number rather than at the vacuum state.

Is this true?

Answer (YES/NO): NO